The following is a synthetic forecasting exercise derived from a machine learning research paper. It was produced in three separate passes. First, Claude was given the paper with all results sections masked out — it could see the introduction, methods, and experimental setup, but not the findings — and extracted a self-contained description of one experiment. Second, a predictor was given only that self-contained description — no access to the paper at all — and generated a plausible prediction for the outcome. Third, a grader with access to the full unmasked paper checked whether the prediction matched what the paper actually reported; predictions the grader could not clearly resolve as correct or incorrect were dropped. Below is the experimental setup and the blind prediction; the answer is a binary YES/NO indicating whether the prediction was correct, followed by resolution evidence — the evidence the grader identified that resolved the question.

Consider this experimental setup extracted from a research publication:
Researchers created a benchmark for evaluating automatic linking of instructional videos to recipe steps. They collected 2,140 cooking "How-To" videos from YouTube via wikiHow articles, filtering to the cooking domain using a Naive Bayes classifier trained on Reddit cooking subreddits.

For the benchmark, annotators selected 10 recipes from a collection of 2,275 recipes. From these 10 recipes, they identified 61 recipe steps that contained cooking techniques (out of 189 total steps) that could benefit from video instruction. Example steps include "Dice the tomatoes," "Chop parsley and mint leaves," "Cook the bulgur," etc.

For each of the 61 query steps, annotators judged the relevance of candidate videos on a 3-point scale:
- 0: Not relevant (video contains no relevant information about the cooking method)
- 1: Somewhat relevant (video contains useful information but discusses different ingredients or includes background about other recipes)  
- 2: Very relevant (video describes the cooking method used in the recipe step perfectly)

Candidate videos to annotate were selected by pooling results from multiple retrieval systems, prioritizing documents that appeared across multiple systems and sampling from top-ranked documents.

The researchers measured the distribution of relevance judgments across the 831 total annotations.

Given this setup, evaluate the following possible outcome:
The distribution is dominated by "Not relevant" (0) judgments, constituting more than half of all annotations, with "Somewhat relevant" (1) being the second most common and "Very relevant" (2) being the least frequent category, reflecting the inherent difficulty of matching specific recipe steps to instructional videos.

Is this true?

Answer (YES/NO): YES